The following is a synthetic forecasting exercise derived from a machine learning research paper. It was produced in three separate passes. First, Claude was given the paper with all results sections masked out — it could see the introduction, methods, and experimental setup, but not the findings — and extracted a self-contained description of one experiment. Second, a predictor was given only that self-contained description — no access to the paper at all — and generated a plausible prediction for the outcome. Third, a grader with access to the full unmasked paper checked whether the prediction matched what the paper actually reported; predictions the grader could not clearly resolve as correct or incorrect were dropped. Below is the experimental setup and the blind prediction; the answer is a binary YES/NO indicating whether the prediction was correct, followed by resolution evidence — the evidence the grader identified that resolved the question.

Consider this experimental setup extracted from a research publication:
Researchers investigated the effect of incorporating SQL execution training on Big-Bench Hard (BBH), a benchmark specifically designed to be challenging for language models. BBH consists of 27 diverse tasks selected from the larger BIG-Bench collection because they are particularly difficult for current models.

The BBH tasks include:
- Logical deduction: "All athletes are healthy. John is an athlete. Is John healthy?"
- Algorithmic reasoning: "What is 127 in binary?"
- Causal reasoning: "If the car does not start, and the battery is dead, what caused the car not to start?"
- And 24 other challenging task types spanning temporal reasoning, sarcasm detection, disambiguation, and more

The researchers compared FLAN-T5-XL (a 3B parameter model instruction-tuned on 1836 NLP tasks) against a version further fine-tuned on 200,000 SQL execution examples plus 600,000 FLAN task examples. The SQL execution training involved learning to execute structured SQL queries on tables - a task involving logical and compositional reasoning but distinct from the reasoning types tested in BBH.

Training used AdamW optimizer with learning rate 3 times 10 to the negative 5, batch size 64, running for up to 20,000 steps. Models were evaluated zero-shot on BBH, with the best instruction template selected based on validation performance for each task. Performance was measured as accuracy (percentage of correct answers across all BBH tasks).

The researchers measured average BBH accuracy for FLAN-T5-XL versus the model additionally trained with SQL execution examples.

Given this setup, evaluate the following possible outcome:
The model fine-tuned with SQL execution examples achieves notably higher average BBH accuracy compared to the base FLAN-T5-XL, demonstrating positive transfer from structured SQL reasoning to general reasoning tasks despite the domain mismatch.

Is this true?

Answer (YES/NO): NO